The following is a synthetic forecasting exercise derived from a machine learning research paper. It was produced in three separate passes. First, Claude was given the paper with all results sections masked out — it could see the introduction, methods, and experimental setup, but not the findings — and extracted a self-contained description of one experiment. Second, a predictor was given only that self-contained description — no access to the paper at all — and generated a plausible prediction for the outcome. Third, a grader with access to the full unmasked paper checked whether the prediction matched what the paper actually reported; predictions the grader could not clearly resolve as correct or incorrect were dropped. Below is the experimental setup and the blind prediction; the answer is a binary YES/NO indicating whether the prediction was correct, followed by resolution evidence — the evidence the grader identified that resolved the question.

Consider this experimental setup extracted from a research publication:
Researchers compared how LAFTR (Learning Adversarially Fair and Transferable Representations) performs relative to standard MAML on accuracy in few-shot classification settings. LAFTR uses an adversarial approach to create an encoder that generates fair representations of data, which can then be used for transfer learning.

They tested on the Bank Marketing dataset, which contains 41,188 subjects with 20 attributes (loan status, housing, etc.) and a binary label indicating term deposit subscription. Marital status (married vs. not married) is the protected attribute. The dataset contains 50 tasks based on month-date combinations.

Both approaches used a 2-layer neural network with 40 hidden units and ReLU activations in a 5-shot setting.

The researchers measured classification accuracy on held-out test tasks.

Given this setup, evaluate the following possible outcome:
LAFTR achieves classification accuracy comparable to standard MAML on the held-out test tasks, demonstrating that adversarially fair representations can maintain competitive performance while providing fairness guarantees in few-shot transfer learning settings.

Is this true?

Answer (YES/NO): YES